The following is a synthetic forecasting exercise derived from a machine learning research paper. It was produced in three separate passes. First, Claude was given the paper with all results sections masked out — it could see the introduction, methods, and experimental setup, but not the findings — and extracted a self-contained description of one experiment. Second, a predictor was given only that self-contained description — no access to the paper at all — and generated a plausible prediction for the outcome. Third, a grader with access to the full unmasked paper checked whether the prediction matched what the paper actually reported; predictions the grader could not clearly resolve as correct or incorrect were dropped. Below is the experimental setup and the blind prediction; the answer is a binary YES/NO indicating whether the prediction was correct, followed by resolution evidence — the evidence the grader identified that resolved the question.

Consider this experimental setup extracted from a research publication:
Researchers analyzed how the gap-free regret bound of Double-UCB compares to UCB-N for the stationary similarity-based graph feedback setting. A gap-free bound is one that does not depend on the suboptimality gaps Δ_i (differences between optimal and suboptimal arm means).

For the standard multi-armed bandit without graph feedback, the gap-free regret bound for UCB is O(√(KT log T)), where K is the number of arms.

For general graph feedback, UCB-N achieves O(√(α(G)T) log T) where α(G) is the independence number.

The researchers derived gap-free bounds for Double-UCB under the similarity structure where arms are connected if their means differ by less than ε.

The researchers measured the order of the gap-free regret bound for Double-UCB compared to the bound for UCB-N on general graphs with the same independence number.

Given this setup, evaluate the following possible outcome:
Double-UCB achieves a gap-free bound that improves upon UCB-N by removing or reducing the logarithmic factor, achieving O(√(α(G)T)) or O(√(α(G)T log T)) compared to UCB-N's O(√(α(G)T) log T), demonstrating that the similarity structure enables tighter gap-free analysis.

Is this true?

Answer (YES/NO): NO